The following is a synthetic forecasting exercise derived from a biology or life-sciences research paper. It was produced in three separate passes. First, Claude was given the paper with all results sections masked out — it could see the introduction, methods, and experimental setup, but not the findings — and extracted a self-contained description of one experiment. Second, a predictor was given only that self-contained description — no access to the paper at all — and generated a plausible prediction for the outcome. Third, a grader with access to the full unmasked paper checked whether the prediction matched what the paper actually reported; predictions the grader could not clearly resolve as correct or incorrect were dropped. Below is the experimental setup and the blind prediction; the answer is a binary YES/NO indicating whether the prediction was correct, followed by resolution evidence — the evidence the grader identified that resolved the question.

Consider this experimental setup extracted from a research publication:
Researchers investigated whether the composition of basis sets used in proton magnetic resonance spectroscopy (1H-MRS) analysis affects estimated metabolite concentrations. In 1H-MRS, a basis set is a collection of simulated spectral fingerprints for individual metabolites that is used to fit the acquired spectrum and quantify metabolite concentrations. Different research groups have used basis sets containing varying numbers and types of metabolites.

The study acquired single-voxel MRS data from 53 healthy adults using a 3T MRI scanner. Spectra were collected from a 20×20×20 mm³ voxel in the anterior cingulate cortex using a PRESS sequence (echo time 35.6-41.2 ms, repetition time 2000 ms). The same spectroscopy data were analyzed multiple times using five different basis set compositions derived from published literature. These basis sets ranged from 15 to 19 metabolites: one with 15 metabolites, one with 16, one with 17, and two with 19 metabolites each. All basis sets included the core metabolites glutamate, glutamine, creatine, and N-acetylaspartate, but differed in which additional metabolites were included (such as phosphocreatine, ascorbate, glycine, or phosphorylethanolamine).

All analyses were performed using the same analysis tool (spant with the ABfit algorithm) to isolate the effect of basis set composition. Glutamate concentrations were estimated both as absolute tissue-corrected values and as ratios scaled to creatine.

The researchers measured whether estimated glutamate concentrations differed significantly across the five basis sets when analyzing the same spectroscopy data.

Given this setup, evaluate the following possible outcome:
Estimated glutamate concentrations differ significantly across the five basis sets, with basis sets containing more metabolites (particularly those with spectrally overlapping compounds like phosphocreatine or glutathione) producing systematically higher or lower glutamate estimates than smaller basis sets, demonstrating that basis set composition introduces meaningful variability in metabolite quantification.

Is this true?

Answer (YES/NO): NO